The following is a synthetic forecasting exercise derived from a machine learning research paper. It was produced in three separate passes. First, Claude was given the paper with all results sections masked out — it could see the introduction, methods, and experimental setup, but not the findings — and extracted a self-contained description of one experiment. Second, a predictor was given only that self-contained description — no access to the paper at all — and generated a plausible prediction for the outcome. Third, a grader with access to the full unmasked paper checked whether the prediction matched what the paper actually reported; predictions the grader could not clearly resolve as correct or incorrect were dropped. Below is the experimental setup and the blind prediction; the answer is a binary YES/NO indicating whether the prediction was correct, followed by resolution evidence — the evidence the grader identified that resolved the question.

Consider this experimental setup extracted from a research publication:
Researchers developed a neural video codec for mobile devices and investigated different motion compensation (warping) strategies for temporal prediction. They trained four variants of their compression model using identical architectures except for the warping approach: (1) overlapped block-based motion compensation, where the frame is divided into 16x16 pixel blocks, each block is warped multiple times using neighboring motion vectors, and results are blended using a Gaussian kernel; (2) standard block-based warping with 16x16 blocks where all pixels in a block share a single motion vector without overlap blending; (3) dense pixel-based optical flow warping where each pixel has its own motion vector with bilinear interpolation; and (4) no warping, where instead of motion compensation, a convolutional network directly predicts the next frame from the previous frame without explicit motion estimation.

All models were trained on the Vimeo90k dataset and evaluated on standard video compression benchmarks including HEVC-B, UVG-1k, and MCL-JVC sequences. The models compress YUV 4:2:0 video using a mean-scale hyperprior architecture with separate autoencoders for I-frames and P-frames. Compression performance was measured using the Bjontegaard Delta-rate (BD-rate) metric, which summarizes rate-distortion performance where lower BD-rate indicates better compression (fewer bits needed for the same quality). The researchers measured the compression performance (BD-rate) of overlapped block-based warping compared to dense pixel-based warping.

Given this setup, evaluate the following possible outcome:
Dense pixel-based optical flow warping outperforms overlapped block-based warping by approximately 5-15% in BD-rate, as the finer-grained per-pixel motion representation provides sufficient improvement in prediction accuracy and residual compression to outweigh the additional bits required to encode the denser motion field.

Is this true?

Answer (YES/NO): YES